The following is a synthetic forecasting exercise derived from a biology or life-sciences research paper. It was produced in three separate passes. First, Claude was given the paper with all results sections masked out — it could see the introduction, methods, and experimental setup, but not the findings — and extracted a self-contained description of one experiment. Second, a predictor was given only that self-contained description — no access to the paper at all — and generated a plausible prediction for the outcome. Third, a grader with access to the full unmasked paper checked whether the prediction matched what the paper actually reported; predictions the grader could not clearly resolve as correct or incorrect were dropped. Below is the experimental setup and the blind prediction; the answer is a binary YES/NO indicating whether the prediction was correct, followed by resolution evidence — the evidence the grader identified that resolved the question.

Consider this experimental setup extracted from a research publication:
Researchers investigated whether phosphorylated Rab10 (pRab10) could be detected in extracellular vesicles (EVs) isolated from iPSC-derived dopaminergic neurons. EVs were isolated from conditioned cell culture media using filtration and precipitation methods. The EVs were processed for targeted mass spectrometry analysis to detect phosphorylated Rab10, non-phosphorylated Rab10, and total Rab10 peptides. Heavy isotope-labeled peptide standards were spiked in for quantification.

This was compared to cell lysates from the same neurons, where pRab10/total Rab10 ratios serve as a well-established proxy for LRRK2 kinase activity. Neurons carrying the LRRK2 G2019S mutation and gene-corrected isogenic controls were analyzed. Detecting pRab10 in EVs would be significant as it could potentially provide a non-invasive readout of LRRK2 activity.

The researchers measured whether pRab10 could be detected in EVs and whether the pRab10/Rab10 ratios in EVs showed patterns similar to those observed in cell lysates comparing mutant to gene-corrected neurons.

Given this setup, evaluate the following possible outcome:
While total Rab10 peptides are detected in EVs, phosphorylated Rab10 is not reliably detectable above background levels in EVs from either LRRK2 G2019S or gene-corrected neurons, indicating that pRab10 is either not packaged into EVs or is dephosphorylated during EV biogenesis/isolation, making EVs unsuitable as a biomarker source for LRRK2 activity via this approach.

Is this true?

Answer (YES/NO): NO